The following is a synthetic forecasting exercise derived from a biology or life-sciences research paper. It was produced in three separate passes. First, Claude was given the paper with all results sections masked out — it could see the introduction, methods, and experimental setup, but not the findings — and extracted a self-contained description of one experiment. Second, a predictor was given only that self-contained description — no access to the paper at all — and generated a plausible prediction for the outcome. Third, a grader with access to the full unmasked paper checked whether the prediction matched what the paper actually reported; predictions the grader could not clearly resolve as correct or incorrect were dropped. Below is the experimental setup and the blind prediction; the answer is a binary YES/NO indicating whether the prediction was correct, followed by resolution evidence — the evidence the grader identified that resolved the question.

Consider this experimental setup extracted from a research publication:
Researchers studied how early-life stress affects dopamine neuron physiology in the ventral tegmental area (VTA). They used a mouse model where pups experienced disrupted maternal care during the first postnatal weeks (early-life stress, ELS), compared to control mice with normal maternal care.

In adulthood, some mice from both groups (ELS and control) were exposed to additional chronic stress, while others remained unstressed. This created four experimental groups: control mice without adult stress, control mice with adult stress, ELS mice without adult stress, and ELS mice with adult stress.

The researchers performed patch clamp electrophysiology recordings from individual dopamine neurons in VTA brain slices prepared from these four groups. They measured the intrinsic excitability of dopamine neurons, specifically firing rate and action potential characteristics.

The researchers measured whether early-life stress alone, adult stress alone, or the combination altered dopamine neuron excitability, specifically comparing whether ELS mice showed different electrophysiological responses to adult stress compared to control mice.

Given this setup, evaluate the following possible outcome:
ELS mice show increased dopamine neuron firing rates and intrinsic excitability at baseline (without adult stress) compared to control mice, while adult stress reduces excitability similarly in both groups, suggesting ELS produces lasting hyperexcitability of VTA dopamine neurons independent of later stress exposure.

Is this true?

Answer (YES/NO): NO